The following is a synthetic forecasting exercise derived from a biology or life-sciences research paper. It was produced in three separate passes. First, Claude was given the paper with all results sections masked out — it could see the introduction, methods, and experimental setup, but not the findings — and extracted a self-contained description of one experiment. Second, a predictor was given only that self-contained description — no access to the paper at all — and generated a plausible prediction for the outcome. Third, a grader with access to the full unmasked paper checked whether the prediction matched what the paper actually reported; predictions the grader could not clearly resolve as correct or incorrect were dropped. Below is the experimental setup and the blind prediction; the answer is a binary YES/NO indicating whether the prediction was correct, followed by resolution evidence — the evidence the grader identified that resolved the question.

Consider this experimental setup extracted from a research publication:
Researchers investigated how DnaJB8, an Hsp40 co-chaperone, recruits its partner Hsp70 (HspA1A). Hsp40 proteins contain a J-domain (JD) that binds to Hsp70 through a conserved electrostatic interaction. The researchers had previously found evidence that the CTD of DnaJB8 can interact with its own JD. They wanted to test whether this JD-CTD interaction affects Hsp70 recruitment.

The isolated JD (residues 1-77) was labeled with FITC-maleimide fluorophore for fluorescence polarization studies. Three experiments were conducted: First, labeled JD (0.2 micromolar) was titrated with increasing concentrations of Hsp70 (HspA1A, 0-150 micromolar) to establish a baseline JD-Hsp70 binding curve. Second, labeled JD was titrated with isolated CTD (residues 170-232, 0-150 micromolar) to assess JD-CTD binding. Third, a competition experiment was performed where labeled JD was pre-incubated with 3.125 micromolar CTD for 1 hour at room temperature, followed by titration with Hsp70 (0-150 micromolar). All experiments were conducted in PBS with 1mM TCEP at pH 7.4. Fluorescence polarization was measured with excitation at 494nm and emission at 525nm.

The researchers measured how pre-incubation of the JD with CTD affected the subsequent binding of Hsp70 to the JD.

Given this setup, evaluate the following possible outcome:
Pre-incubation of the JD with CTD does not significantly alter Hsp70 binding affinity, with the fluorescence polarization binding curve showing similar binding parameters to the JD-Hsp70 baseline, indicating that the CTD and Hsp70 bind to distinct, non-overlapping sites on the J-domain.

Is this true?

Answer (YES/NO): NO